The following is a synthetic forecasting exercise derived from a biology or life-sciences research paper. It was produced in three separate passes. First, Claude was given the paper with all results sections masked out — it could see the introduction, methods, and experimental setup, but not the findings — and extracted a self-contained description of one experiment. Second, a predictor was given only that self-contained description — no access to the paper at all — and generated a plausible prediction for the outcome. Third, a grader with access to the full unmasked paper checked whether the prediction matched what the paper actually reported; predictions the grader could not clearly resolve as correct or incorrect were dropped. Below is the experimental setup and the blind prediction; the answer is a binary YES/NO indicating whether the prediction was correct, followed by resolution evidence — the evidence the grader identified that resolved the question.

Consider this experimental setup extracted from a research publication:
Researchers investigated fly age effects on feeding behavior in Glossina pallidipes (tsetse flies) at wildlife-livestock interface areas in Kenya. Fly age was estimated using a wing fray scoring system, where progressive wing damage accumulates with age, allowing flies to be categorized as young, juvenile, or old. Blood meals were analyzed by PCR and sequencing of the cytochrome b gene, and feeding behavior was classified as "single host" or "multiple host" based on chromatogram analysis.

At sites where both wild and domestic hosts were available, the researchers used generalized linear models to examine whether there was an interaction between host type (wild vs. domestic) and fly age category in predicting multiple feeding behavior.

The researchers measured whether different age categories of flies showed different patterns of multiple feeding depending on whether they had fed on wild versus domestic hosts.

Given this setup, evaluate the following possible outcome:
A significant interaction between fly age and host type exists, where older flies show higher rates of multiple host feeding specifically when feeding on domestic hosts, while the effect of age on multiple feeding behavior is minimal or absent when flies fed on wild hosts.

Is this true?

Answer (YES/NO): NO